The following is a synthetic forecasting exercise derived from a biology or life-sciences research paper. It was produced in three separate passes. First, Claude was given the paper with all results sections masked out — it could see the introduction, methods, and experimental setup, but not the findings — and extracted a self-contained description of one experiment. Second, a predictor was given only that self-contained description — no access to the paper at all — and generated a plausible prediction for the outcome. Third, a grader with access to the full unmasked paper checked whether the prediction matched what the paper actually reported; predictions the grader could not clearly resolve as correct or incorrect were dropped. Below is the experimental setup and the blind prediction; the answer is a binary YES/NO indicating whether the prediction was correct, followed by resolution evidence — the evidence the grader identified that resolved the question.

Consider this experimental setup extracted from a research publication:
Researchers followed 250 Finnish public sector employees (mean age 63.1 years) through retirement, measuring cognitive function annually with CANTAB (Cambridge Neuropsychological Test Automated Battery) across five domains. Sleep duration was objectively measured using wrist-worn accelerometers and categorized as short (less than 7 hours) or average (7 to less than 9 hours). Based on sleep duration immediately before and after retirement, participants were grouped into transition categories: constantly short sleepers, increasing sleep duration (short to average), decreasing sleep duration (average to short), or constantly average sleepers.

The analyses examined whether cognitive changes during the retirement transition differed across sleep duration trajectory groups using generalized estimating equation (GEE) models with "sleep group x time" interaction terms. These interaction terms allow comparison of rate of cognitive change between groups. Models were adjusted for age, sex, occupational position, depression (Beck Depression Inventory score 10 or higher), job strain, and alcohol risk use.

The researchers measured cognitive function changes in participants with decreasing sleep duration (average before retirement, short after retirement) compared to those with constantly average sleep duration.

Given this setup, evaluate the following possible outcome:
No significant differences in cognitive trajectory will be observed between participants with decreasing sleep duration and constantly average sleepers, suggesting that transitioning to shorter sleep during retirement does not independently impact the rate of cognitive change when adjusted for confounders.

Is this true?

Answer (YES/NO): YES